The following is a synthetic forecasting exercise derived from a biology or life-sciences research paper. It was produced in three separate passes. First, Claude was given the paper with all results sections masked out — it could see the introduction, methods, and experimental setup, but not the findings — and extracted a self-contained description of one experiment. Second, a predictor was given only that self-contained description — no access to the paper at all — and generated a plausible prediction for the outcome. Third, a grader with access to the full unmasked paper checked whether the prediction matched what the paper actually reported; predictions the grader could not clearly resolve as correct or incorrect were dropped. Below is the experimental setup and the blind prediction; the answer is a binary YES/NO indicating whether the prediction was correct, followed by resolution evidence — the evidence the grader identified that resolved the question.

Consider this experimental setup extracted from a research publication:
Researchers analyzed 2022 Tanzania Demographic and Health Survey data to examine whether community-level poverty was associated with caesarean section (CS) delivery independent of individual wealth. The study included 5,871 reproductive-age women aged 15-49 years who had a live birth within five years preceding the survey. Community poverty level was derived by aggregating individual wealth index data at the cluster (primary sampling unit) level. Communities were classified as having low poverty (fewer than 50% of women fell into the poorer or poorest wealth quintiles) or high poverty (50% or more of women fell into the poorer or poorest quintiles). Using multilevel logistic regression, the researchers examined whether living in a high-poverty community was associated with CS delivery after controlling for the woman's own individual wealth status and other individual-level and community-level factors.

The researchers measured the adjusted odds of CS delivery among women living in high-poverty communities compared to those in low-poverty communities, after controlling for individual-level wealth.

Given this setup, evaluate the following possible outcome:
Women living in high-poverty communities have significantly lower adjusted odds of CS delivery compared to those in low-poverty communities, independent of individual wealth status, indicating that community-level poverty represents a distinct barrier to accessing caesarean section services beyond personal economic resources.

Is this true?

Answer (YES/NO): YES